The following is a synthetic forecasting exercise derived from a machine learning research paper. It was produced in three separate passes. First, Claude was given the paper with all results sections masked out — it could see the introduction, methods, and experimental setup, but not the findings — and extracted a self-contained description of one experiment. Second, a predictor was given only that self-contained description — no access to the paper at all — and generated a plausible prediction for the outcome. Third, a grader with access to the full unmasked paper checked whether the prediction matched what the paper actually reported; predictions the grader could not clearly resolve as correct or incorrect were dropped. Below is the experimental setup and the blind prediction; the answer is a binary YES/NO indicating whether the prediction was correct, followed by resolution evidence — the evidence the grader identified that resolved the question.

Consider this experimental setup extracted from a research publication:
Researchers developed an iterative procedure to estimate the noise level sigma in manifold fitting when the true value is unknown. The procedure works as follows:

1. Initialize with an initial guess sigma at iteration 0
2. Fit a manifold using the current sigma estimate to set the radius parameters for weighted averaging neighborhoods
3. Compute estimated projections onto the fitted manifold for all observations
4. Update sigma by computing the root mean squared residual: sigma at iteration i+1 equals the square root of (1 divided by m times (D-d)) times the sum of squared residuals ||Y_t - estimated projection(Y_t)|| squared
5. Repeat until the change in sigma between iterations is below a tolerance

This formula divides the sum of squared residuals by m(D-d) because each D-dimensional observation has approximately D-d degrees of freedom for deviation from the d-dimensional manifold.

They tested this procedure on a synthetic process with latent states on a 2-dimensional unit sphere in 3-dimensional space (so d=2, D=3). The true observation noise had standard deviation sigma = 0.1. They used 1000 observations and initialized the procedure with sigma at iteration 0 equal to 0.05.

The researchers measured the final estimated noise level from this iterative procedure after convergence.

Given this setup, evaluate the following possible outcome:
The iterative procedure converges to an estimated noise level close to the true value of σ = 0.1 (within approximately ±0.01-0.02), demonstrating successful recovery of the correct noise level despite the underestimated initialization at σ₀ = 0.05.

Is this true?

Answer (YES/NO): NO